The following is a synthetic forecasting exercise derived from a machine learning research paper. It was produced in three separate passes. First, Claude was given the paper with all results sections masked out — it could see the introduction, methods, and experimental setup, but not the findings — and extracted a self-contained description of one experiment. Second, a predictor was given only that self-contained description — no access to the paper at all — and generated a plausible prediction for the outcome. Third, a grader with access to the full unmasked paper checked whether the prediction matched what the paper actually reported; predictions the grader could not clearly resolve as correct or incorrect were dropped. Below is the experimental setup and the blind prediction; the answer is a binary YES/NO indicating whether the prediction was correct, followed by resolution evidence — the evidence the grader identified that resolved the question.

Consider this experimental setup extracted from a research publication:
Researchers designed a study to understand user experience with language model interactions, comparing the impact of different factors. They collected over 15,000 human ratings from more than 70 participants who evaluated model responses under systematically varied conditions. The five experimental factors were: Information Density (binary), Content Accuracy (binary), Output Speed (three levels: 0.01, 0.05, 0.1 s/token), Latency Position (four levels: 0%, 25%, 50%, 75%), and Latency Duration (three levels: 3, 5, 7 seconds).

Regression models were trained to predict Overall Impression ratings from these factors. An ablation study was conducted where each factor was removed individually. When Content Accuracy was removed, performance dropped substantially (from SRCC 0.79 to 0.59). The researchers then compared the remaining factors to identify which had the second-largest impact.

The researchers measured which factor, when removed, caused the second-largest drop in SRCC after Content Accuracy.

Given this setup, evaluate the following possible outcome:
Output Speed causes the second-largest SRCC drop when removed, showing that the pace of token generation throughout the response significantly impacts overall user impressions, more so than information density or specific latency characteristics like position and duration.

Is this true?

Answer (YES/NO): YES